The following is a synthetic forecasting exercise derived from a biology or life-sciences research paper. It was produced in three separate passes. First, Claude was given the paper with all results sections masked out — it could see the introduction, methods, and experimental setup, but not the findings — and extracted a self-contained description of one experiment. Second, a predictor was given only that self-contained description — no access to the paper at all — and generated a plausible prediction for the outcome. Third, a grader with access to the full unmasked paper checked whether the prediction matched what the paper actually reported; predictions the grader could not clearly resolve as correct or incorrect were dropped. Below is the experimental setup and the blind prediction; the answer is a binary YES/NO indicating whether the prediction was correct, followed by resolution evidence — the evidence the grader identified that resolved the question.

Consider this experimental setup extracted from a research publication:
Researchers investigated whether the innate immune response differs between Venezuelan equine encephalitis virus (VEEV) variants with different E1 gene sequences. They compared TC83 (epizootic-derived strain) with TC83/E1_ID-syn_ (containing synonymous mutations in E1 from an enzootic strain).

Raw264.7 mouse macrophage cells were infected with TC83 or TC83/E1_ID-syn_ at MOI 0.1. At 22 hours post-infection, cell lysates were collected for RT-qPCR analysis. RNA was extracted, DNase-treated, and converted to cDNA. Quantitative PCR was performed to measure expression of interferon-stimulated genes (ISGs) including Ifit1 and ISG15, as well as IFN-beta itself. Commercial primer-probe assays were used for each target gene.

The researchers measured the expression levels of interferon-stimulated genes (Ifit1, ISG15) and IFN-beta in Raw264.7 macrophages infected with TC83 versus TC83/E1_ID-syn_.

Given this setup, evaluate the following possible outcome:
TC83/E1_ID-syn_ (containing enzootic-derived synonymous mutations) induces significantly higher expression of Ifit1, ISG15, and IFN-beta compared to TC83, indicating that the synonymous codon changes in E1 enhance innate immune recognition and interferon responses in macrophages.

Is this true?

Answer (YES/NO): NO